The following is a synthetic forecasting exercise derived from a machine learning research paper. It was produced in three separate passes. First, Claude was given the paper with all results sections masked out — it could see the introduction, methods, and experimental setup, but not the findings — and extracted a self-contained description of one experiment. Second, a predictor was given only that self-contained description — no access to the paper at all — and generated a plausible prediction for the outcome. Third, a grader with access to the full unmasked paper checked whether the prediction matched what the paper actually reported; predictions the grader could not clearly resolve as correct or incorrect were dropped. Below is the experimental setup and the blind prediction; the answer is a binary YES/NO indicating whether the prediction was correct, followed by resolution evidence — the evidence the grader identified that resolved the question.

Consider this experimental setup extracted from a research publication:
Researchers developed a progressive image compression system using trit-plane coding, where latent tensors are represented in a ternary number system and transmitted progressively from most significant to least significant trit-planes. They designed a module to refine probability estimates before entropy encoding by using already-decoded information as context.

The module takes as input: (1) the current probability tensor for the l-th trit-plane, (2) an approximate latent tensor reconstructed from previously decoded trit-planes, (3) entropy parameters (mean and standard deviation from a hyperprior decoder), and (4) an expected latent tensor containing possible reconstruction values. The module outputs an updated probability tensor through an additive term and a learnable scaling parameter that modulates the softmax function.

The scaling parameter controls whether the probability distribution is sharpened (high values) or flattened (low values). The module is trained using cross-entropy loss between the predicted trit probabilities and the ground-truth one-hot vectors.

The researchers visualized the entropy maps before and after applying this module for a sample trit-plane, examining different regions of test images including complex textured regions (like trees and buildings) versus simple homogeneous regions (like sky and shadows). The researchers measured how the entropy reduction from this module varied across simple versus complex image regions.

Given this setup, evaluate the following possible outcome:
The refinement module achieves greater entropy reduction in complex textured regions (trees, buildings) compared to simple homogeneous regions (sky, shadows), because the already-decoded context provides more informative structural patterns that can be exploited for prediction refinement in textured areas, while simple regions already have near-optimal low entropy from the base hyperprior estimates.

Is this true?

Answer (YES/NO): NO